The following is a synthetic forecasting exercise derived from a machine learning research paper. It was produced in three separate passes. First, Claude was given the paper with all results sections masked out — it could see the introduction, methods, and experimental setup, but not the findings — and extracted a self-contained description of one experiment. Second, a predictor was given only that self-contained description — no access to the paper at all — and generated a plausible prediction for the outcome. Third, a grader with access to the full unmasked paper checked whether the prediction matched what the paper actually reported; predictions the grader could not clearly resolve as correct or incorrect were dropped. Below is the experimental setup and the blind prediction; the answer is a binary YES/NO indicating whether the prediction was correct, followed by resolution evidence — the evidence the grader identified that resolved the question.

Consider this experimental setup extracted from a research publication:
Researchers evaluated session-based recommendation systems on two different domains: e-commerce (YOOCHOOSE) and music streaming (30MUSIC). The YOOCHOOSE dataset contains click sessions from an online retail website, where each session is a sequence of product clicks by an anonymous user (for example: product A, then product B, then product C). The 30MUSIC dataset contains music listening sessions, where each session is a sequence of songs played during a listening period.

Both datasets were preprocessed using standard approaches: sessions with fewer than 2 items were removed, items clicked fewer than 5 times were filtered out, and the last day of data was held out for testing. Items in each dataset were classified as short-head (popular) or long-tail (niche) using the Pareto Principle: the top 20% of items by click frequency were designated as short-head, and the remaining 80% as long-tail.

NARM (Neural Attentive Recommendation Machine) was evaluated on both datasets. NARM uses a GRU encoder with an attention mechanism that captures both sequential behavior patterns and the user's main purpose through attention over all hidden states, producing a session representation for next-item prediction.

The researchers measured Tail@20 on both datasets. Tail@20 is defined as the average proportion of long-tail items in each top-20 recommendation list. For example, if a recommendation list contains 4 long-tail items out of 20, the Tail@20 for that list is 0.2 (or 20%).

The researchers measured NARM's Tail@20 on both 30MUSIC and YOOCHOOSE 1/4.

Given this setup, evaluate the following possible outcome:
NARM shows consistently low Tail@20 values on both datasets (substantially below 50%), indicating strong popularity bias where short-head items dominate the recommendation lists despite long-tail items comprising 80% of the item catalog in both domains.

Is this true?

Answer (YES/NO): YES